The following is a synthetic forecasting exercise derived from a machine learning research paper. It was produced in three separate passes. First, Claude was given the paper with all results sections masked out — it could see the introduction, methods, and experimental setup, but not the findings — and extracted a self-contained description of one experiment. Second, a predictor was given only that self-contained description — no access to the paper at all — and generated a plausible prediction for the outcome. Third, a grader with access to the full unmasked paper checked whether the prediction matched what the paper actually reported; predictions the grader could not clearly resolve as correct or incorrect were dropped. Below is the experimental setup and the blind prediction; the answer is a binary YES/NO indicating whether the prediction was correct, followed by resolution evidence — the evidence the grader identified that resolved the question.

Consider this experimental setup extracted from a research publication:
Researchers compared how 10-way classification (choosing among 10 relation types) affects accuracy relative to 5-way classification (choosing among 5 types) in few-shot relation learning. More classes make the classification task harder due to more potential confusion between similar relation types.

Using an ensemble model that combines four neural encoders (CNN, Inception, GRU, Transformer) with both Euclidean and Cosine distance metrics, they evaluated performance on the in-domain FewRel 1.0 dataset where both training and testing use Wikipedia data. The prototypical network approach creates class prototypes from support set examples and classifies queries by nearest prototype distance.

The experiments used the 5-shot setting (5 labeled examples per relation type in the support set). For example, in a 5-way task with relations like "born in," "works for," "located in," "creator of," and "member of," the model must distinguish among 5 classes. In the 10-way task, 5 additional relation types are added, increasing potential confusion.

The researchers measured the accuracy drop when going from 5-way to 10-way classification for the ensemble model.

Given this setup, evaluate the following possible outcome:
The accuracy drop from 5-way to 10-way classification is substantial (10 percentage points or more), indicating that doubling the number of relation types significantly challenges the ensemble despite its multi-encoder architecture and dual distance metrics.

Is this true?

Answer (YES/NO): NO